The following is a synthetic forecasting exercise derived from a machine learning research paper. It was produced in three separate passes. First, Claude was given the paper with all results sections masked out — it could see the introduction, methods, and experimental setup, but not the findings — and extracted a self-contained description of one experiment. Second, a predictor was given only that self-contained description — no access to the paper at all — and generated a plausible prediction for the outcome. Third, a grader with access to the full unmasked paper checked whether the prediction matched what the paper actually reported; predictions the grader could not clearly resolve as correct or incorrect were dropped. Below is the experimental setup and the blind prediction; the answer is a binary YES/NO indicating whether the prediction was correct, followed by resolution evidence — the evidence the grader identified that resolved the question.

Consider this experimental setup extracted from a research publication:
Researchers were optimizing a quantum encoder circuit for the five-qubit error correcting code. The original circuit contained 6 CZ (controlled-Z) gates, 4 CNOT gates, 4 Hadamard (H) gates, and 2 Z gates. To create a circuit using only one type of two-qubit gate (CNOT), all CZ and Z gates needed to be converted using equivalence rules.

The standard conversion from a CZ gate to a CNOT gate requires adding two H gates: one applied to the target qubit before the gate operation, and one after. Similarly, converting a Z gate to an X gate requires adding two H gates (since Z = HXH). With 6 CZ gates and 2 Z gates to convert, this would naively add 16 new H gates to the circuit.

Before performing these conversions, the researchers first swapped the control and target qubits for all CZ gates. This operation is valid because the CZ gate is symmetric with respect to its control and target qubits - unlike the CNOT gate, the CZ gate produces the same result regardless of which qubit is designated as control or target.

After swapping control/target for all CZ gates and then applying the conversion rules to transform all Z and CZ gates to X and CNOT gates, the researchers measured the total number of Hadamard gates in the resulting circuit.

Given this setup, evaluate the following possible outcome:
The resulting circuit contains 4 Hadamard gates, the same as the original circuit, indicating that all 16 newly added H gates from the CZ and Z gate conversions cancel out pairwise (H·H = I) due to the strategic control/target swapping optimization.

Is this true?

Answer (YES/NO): YES